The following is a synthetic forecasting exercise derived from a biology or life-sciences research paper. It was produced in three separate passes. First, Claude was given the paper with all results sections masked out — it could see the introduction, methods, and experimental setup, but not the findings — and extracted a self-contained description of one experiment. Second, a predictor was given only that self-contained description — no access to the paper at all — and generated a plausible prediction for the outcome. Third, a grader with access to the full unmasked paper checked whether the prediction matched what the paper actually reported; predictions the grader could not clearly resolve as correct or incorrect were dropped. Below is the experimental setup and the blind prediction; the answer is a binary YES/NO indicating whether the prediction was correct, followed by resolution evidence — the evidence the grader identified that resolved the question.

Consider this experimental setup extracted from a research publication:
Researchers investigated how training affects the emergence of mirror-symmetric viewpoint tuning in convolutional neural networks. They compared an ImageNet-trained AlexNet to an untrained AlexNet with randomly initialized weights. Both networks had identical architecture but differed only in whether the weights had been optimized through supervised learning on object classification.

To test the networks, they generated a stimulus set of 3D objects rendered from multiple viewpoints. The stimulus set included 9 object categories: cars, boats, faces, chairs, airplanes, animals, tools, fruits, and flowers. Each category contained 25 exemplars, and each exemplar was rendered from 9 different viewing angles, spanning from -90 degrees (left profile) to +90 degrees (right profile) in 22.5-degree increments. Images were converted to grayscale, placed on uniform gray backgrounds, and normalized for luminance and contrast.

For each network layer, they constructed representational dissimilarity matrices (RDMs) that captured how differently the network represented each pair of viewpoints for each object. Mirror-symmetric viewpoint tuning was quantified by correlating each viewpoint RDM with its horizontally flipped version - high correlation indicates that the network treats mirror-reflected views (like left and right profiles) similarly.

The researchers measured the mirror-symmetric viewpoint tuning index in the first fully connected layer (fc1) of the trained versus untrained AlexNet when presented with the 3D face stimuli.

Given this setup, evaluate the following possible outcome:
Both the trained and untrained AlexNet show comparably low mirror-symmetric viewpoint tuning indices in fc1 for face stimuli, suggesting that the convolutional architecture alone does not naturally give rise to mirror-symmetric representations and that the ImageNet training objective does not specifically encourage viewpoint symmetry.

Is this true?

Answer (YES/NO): NO